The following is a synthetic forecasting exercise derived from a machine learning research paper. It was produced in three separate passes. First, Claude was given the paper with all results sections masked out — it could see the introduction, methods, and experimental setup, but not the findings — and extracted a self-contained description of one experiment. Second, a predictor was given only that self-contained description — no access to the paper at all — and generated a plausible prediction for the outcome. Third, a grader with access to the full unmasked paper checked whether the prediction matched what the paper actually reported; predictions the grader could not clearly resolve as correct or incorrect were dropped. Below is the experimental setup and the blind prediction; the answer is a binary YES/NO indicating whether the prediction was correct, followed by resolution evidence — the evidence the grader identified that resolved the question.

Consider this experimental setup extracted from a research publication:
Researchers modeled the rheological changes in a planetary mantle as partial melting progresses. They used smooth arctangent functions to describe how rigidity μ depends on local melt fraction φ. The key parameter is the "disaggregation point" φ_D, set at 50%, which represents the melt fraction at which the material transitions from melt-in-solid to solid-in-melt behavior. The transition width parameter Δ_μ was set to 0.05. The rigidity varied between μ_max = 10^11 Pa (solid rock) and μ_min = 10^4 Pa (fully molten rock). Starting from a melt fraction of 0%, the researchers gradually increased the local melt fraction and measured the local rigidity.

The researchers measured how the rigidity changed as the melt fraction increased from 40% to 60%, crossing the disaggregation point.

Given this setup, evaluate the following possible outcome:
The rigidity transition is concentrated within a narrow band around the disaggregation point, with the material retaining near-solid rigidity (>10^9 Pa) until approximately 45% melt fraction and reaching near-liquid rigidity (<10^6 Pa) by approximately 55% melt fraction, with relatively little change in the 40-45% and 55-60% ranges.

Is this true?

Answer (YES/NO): NO